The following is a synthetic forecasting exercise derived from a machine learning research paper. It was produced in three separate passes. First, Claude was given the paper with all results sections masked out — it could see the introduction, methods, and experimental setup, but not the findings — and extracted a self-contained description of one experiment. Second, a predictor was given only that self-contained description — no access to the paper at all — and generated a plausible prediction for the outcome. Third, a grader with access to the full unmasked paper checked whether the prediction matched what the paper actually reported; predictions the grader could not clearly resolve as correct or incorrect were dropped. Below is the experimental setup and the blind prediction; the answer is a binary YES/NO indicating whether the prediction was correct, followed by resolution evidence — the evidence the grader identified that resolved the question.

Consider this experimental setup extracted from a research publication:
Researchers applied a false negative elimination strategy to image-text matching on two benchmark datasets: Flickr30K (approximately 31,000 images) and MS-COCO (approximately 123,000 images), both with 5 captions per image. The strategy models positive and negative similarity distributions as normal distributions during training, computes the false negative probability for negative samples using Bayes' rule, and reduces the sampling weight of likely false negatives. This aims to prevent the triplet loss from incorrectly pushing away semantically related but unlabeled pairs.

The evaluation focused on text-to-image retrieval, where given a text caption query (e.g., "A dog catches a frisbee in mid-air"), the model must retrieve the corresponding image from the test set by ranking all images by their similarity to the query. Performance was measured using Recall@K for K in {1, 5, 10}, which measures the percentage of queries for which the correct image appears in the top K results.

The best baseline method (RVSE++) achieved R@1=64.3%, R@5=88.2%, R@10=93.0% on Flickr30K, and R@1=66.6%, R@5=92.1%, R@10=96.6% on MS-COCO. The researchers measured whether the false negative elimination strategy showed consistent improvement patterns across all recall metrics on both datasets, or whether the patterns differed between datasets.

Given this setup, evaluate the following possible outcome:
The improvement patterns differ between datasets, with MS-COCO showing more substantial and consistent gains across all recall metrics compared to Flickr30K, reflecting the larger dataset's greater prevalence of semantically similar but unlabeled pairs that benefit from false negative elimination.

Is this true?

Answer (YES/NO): NO